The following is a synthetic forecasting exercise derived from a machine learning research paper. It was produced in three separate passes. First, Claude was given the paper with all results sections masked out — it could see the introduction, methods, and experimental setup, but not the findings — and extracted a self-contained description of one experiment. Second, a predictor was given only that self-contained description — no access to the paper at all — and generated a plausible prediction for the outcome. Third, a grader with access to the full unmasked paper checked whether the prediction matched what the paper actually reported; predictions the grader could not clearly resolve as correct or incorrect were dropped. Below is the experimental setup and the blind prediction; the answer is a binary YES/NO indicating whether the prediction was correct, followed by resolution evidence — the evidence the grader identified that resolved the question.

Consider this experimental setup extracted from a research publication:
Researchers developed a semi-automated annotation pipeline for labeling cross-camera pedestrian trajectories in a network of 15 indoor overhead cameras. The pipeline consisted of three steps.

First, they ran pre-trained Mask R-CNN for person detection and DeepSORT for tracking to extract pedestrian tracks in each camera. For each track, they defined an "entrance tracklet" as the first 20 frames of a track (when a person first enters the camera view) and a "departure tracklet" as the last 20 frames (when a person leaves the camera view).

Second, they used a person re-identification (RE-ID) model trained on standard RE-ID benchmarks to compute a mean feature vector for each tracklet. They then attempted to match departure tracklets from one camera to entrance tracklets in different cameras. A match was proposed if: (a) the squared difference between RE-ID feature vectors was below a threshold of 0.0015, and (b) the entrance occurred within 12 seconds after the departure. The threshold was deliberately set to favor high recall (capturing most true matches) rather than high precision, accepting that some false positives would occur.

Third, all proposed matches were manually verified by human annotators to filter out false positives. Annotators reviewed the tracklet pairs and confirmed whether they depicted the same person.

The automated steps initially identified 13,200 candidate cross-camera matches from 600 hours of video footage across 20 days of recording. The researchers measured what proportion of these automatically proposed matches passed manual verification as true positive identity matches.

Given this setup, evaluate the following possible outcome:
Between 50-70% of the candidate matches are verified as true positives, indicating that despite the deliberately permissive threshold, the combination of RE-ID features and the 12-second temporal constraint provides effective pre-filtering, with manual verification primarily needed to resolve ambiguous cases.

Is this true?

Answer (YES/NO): NO